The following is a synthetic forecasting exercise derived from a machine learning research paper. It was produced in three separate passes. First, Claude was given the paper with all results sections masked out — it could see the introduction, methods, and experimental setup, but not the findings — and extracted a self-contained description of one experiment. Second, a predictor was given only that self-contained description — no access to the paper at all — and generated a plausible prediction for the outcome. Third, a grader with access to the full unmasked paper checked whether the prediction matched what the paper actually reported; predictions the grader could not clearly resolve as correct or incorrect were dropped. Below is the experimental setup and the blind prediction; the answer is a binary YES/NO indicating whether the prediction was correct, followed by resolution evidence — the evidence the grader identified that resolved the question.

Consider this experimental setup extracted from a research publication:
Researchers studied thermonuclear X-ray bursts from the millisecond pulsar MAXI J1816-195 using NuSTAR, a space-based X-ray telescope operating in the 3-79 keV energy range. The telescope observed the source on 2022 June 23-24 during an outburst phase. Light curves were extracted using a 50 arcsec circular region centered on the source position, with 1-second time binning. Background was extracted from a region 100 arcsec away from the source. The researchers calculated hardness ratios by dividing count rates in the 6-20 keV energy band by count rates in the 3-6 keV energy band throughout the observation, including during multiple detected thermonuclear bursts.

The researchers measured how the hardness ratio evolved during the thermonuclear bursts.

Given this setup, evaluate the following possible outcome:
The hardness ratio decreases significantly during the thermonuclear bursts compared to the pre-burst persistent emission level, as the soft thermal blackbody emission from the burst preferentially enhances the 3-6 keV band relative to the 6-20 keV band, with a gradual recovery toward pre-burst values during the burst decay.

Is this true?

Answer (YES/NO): NO